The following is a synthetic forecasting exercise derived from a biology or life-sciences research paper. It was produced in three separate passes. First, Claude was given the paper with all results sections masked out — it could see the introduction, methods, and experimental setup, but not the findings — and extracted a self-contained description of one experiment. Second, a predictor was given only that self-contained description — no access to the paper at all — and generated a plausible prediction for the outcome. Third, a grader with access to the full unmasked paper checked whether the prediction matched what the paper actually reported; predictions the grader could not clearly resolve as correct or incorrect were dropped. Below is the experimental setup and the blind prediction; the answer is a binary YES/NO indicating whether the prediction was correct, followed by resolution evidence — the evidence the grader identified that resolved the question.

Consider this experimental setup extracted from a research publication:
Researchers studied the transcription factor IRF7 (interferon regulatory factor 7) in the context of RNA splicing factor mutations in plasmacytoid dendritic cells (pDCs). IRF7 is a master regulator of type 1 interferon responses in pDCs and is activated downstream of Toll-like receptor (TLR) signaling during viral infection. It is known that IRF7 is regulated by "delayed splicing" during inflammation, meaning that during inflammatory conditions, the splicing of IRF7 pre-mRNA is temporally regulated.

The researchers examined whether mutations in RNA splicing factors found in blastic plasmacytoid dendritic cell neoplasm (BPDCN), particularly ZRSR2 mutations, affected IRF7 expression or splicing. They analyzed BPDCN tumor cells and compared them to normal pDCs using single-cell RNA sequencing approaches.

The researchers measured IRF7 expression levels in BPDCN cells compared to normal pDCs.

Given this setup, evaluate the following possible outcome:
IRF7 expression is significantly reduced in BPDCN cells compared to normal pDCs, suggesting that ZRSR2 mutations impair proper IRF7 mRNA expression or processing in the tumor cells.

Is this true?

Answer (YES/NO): YES